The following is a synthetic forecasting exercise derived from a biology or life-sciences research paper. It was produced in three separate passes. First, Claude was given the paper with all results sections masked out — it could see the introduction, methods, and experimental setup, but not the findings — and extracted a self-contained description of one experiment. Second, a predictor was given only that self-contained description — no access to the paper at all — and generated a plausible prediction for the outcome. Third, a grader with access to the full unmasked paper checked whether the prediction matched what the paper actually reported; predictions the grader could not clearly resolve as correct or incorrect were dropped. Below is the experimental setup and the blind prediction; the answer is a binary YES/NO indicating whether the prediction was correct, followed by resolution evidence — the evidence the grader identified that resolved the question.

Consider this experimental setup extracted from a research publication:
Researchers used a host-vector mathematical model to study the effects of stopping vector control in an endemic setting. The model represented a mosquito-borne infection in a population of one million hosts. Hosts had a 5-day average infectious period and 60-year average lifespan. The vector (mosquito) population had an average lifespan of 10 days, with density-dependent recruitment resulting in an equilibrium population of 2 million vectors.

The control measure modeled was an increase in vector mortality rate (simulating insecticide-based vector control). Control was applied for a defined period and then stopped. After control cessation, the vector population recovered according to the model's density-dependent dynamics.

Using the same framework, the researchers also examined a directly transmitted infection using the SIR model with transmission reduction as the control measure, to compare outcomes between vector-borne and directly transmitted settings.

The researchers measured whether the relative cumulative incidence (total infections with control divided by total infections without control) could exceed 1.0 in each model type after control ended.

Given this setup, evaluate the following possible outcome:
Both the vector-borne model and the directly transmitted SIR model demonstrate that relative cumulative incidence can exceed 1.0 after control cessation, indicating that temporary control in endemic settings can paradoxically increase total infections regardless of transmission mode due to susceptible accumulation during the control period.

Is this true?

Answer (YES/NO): YES